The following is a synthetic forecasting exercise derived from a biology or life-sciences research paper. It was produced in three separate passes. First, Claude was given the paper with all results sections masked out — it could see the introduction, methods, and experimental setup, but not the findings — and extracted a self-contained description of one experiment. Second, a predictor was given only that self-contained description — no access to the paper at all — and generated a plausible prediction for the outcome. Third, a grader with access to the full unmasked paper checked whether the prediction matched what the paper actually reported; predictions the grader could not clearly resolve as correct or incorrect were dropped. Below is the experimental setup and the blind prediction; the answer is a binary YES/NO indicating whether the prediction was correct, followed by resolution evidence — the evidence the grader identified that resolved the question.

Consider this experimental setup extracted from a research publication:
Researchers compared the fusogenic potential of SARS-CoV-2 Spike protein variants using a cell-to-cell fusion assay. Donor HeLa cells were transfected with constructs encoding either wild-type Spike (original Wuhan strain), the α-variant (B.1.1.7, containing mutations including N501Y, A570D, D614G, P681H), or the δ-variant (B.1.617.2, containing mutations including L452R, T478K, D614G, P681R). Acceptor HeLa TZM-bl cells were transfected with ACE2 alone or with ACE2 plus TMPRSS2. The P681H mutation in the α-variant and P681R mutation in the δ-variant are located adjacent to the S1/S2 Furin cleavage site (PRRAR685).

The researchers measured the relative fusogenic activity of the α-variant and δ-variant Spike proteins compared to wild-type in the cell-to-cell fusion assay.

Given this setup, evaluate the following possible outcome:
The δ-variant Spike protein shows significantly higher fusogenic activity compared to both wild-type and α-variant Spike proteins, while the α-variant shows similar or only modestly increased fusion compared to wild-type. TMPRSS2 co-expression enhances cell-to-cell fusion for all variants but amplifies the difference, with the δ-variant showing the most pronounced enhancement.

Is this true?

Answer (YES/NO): NO